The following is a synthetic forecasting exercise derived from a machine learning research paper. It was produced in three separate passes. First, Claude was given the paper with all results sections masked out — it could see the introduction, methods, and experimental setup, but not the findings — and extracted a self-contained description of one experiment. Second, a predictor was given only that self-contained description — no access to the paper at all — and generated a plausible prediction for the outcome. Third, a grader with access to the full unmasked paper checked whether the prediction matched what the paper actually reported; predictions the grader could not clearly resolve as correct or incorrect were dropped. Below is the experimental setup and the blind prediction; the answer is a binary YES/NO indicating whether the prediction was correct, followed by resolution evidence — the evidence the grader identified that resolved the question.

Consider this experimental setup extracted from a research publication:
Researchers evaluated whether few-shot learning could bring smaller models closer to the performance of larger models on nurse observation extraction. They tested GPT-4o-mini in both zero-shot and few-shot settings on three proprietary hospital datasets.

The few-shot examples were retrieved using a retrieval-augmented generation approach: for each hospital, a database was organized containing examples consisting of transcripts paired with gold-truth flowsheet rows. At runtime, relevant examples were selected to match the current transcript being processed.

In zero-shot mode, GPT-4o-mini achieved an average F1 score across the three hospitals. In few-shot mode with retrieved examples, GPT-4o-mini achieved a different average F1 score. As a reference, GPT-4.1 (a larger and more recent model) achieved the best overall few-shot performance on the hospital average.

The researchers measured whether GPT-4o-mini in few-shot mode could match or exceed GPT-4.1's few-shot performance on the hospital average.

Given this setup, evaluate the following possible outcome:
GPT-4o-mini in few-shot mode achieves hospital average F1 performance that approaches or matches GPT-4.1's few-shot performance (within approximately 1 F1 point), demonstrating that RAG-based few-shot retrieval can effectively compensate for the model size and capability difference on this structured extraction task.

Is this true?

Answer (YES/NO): NO